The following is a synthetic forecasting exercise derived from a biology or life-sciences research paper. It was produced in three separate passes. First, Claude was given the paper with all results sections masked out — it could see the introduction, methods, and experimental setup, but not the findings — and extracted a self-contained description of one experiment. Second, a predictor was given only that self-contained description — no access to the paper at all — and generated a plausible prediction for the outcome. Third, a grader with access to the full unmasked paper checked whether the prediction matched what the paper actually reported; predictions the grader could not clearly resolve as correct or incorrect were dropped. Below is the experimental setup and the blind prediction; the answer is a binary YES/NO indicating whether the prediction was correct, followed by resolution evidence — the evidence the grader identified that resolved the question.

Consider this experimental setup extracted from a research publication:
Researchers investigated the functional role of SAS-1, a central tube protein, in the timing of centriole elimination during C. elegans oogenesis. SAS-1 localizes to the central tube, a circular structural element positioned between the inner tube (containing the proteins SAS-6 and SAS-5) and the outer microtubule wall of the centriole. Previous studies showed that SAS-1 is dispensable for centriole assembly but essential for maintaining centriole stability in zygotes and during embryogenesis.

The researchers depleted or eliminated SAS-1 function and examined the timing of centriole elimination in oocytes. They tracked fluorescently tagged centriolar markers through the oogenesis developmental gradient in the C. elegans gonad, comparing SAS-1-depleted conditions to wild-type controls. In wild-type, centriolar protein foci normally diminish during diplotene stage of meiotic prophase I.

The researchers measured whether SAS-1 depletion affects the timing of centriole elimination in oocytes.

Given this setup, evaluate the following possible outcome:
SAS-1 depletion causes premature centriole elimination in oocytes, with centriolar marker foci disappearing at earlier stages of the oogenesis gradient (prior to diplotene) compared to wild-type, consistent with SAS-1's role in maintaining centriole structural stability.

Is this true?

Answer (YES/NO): YES